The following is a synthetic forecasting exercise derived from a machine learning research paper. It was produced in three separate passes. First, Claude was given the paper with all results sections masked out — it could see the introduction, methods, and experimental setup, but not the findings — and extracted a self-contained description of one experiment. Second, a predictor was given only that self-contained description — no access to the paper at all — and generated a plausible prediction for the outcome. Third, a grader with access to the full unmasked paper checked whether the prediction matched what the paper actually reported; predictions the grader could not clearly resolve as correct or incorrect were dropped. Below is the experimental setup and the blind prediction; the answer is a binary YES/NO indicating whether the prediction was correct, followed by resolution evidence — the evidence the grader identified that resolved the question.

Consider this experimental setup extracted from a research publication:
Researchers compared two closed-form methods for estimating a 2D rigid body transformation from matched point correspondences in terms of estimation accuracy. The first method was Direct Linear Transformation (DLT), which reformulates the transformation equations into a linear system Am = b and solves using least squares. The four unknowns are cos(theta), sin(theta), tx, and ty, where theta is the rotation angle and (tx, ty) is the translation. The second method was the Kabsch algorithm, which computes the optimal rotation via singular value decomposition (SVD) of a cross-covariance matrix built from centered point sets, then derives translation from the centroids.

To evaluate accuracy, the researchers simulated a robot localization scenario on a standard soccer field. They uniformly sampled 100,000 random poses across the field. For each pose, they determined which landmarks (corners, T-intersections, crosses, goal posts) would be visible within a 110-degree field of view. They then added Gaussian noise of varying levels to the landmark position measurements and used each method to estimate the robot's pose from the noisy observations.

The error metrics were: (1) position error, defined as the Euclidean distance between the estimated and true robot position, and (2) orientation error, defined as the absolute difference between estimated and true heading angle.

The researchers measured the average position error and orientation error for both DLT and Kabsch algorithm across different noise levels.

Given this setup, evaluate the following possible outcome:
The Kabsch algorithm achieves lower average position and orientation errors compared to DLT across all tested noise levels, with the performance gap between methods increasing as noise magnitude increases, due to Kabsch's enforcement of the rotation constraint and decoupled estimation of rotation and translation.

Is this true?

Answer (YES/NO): NO